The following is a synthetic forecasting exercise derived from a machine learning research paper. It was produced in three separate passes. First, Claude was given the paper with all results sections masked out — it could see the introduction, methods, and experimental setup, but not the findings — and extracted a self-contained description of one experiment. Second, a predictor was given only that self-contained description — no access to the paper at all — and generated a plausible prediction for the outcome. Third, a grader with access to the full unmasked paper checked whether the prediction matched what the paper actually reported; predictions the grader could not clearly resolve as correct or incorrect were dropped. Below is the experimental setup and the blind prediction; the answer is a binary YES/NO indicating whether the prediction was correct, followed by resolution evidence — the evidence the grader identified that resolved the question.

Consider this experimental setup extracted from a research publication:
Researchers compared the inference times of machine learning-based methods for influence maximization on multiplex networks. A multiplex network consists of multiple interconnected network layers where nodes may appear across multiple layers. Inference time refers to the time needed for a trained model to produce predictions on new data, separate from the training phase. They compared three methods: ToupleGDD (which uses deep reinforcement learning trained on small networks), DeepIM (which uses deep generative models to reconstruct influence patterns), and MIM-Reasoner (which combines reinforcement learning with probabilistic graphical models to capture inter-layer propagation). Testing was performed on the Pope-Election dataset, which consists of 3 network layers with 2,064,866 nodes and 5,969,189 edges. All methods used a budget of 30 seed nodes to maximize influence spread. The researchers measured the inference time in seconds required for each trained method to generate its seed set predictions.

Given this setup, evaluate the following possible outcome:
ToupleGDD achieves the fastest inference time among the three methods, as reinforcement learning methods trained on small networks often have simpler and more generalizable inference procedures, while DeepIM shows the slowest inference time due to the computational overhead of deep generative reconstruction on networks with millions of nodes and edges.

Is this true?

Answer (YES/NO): NO